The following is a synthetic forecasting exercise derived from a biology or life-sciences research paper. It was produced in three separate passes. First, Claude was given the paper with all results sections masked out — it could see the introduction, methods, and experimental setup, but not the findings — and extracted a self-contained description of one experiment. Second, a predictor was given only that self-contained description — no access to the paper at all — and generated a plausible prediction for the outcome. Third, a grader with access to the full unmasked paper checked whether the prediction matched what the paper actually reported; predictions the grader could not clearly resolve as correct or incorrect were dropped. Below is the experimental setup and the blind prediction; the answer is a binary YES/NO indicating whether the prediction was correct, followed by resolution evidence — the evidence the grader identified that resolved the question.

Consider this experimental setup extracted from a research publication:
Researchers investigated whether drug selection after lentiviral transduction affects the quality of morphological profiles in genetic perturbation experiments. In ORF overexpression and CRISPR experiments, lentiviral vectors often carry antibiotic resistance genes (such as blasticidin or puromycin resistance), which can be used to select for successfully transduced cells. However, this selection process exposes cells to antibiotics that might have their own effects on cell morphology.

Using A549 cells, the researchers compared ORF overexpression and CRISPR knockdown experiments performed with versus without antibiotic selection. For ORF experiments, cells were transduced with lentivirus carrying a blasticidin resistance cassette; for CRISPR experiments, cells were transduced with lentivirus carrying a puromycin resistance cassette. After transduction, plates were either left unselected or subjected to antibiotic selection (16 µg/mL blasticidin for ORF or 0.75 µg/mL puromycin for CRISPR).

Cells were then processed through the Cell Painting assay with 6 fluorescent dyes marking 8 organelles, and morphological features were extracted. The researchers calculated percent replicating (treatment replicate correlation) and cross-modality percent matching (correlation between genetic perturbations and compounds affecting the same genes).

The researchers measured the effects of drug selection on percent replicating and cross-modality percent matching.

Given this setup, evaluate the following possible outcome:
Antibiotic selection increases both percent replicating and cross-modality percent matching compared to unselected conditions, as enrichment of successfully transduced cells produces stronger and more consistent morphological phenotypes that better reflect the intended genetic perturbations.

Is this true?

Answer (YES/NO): NO